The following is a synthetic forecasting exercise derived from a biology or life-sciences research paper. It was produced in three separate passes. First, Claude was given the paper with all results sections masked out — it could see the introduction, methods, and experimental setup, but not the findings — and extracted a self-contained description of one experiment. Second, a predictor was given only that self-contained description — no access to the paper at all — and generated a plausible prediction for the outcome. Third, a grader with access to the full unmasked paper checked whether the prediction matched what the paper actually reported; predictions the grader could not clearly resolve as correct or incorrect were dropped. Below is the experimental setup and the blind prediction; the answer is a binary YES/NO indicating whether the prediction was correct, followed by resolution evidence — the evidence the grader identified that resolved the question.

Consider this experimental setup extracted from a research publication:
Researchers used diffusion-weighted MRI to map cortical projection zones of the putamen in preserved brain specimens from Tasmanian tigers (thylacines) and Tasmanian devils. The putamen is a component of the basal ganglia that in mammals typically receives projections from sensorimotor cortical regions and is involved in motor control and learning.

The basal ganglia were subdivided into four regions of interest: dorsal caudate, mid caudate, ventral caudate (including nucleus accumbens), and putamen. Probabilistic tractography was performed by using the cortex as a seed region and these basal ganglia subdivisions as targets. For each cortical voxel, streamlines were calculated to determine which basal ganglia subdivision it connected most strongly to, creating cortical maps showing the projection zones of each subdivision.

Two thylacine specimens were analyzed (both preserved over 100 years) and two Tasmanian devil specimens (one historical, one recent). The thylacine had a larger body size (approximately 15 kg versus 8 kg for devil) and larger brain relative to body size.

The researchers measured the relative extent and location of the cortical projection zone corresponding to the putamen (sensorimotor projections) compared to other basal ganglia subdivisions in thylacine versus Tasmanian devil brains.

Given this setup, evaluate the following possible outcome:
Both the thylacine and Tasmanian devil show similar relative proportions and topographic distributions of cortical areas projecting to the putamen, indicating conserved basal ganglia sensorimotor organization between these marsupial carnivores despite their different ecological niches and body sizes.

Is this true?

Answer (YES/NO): NO